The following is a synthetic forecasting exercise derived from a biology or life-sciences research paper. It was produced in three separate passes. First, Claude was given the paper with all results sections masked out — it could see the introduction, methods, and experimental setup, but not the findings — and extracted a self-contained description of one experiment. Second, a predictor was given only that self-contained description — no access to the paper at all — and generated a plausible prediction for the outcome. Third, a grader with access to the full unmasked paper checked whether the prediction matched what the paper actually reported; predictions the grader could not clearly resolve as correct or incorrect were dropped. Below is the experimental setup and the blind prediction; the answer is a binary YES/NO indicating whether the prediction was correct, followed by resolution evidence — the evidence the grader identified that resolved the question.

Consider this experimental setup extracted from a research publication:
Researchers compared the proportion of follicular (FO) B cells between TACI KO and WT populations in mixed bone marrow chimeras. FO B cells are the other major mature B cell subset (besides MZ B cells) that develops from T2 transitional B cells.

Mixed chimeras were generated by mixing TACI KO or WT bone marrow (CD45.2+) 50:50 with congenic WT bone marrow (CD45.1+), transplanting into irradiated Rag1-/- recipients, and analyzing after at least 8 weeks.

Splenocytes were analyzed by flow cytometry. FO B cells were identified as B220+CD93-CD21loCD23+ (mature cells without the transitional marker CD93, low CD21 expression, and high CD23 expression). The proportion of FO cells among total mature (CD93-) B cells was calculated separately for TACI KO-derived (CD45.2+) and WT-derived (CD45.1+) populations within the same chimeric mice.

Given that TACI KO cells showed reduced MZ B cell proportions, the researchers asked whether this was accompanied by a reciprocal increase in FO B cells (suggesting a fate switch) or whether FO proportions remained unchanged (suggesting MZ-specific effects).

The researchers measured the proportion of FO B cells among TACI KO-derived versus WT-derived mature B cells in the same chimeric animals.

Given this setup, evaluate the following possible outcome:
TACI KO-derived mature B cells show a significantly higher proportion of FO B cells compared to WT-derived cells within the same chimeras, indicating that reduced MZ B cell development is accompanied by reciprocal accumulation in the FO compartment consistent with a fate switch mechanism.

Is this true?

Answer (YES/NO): NO